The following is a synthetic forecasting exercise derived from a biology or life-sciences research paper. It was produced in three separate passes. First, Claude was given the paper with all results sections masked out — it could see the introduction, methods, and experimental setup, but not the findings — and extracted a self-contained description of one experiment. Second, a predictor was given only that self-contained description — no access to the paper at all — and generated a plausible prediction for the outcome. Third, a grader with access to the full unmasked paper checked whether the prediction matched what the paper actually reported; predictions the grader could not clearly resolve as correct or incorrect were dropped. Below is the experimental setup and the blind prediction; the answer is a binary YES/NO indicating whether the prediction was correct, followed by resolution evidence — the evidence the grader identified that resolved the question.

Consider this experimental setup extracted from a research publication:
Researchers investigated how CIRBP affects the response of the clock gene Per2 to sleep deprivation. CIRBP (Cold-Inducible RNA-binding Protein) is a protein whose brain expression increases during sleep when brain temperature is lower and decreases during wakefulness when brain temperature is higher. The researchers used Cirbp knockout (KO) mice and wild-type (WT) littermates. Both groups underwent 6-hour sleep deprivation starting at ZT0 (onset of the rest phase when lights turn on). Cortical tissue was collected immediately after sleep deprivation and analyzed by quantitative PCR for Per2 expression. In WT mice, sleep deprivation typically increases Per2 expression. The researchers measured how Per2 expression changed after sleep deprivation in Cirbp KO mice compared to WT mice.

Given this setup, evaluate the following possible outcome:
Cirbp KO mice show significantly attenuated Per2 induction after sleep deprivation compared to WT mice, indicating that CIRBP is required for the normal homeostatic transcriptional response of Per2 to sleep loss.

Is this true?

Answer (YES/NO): NO